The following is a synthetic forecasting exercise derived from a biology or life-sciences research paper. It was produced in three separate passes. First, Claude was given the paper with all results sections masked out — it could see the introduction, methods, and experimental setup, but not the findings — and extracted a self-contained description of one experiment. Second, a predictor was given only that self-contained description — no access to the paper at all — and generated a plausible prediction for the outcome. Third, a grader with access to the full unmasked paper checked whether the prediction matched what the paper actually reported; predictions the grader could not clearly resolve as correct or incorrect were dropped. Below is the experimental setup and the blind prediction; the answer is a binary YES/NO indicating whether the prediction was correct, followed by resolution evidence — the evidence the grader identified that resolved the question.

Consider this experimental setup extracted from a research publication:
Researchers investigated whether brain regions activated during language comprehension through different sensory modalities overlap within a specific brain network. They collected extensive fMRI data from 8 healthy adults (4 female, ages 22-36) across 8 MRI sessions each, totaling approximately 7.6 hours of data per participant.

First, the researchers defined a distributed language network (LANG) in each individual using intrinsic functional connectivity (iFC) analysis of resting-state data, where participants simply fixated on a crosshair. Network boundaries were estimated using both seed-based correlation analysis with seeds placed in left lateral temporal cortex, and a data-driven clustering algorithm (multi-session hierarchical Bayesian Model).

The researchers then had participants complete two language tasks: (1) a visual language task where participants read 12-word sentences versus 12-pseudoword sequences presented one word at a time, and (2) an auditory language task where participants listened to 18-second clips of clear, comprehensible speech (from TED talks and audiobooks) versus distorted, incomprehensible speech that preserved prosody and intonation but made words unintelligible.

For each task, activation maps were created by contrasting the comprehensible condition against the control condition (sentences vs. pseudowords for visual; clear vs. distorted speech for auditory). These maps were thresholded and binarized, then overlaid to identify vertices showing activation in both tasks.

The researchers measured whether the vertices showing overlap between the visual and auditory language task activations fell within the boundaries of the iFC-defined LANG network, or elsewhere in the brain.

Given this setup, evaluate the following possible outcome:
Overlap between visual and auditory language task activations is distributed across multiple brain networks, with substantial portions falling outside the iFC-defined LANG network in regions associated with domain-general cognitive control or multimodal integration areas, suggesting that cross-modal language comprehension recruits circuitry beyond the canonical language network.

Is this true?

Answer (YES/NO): NO